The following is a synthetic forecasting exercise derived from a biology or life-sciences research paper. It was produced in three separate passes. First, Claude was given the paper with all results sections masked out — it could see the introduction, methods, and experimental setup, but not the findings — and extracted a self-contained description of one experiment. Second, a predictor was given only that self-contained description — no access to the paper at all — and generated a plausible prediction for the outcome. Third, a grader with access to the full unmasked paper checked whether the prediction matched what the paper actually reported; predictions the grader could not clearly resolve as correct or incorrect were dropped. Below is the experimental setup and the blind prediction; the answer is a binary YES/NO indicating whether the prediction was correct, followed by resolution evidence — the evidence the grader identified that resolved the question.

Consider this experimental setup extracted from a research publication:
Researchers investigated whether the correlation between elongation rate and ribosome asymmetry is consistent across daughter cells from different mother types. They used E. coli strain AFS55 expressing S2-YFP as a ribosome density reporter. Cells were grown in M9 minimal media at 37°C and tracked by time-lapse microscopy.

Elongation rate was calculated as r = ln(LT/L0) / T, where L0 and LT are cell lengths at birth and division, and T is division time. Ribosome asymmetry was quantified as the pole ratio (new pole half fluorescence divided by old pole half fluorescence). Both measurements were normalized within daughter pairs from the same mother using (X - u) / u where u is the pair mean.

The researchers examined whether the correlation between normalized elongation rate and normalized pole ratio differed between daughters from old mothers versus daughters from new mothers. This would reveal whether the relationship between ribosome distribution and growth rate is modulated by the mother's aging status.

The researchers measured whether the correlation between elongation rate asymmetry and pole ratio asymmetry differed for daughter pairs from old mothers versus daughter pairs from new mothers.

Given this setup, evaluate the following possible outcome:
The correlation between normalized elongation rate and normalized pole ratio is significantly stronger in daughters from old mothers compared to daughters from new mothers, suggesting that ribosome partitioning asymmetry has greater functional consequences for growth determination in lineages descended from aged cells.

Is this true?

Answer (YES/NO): YES